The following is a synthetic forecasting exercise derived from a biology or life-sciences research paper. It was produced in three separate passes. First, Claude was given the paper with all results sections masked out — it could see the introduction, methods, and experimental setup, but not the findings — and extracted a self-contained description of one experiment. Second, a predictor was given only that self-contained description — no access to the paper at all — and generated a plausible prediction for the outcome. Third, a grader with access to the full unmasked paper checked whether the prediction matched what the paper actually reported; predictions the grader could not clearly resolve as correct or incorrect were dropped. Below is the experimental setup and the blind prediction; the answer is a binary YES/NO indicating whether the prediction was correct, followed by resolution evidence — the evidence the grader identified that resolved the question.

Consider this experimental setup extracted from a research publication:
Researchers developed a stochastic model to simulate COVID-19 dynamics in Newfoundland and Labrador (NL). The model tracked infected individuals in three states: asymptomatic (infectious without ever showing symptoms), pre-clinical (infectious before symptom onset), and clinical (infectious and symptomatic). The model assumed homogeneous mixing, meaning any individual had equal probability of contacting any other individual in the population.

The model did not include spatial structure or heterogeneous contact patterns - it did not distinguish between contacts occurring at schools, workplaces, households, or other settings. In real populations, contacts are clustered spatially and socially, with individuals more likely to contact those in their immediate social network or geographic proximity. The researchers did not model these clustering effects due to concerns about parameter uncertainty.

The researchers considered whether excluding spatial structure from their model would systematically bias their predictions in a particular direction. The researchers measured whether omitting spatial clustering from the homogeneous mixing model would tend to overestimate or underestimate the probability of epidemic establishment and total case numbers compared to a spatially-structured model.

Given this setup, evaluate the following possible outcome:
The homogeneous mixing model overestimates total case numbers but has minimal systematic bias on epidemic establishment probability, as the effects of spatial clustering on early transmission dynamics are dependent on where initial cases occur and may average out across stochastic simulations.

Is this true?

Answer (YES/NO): NO